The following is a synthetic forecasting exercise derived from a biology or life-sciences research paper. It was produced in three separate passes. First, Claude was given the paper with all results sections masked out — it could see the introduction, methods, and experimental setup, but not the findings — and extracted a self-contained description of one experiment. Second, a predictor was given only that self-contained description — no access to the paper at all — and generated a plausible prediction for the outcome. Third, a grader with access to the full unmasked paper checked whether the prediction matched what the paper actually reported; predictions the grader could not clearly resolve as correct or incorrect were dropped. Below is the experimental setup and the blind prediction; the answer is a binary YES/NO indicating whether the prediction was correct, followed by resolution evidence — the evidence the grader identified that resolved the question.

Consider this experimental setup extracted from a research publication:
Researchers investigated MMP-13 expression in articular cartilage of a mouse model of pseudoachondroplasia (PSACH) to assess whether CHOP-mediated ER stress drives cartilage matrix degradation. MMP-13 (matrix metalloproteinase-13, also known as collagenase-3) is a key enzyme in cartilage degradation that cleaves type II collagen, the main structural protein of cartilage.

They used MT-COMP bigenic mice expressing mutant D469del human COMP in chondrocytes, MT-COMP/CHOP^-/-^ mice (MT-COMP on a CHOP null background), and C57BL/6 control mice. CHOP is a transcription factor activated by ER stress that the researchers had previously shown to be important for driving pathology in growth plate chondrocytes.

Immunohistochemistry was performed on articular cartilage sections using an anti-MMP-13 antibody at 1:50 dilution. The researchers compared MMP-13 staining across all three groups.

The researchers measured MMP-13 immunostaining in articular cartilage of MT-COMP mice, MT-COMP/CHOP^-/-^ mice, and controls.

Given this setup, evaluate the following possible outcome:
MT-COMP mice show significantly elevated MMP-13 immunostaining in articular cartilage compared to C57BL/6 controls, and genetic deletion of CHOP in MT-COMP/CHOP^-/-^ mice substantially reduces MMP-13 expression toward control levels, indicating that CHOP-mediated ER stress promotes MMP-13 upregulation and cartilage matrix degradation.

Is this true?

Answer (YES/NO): YES